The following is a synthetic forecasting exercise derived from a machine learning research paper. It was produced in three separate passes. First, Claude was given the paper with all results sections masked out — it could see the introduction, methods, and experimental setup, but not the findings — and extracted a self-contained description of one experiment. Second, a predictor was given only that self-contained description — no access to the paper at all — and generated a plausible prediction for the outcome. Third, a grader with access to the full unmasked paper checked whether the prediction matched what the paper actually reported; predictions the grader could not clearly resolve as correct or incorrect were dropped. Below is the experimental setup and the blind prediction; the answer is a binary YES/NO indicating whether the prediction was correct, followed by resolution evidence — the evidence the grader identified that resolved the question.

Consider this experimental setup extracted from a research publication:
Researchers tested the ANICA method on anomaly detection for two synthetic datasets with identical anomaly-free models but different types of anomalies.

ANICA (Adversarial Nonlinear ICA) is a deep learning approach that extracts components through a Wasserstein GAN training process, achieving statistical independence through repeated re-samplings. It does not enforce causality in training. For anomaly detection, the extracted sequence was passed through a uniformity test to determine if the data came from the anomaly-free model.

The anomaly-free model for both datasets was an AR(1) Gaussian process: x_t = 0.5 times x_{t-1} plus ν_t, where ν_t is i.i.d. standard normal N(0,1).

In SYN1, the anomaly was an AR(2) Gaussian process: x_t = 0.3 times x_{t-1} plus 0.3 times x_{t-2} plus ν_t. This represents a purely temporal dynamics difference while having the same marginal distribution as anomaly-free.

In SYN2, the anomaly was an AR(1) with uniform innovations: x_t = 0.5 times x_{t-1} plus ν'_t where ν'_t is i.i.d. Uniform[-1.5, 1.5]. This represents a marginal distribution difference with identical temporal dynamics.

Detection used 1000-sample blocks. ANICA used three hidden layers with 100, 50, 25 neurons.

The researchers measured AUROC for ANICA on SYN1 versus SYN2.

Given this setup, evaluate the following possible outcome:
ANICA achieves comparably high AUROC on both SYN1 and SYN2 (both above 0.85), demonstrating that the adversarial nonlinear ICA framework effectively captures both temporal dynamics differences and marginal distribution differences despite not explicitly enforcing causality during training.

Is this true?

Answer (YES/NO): NO